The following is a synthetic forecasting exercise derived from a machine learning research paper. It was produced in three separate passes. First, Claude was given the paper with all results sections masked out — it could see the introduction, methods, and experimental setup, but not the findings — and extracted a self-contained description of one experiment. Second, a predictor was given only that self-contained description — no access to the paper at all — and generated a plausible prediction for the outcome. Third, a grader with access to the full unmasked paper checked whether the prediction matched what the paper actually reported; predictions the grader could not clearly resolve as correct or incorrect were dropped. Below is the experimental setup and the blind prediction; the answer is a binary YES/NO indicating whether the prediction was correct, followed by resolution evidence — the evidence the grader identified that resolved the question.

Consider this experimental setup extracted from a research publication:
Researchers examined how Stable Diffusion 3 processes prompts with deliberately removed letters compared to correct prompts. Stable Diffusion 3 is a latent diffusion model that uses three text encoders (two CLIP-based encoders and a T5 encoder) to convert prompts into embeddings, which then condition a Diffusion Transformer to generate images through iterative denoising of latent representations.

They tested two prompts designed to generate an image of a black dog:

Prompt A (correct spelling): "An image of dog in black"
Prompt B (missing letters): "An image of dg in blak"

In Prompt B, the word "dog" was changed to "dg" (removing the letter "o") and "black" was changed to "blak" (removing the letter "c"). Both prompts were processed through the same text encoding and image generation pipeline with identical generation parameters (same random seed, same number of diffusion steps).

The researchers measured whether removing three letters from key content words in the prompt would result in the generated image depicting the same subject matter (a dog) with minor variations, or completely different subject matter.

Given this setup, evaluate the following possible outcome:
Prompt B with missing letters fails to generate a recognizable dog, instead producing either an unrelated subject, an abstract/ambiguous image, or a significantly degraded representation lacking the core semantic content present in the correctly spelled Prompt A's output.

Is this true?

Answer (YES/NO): YES